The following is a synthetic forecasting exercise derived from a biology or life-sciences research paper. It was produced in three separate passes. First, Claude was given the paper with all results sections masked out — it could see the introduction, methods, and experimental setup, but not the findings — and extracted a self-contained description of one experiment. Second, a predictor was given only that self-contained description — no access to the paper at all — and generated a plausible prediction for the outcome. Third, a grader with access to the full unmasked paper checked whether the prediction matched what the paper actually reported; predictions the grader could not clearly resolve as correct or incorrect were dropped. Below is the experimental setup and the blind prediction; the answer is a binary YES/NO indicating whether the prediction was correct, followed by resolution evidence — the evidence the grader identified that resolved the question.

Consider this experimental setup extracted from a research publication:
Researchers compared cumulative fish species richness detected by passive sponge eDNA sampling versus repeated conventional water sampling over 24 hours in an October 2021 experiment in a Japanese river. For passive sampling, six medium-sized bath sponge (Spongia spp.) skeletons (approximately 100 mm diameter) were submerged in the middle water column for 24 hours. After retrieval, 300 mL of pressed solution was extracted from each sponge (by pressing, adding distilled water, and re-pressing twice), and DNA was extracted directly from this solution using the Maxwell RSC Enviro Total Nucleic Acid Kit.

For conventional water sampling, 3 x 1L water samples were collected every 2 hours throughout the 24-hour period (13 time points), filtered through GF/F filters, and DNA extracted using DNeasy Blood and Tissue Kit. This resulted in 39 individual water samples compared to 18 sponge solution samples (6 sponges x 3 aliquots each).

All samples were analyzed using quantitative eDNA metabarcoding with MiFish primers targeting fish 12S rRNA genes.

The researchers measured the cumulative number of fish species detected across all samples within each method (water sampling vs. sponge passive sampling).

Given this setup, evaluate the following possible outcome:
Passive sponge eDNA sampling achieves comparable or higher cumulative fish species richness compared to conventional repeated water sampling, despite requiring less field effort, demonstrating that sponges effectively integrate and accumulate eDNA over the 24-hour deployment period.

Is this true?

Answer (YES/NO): YES